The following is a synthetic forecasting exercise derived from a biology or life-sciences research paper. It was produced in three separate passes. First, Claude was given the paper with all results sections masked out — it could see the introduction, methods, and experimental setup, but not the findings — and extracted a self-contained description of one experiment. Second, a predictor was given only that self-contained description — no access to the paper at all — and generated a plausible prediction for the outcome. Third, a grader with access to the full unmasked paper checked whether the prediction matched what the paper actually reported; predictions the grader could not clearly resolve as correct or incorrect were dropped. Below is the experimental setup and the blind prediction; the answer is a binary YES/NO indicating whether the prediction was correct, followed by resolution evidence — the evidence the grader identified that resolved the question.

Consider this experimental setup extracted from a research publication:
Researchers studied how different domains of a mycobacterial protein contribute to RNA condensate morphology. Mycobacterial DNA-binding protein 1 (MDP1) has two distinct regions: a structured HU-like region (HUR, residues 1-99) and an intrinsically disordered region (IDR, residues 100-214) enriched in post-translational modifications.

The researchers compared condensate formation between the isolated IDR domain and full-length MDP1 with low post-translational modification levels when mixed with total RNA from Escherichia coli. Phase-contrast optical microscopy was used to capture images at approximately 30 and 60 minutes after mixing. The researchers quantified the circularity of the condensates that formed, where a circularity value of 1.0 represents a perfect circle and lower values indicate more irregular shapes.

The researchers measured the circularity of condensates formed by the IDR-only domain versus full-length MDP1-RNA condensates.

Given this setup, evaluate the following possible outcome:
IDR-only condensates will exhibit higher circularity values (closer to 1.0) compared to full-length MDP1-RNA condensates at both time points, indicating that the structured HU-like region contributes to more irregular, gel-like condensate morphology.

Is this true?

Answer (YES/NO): YES